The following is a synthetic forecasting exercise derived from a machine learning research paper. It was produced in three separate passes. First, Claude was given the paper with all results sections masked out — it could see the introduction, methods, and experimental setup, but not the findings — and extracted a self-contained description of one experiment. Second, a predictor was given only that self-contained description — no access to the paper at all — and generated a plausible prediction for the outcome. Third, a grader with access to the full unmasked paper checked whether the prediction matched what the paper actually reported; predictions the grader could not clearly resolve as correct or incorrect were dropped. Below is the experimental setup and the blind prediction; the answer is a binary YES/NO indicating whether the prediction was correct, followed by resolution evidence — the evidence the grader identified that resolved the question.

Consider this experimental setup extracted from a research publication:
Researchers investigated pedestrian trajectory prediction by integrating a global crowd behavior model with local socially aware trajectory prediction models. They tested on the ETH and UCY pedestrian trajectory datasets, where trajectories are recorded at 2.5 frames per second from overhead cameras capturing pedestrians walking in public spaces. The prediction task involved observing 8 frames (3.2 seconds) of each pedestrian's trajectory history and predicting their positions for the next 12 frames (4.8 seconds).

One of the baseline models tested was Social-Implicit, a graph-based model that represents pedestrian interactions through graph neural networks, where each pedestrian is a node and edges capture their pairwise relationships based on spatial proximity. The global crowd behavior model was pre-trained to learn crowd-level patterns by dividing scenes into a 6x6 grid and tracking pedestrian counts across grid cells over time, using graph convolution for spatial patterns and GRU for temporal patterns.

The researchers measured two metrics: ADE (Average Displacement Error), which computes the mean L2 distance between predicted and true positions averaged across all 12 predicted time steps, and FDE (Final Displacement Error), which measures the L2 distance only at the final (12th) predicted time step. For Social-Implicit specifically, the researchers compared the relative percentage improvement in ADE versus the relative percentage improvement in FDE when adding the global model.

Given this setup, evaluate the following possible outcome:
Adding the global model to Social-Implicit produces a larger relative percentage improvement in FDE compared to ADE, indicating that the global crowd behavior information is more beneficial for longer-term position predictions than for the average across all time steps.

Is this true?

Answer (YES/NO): NO